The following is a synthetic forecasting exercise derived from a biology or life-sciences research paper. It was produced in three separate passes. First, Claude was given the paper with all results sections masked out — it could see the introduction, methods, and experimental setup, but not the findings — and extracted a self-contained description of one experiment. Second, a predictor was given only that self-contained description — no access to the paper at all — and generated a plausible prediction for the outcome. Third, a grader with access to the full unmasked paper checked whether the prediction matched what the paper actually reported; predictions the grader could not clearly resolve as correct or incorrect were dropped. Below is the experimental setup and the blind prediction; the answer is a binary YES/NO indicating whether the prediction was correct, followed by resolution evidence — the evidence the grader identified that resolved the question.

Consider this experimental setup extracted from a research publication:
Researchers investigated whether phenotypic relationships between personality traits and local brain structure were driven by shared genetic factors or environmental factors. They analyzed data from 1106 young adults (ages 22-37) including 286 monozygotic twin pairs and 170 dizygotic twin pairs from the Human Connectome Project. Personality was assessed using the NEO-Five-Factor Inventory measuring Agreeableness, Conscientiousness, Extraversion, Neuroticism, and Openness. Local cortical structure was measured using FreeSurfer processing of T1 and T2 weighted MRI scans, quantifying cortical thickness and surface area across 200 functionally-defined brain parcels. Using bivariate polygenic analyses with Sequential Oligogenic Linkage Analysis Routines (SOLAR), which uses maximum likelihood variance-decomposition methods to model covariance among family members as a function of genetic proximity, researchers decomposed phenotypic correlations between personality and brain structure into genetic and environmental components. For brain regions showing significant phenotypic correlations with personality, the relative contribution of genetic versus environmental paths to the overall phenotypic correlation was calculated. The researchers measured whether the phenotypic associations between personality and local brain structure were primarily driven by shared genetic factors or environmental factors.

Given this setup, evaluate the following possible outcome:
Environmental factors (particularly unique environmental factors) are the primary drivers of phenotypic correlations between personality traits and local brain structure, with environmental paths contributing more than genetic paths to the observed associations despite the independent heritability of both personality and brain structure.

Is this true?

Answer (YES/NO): NO